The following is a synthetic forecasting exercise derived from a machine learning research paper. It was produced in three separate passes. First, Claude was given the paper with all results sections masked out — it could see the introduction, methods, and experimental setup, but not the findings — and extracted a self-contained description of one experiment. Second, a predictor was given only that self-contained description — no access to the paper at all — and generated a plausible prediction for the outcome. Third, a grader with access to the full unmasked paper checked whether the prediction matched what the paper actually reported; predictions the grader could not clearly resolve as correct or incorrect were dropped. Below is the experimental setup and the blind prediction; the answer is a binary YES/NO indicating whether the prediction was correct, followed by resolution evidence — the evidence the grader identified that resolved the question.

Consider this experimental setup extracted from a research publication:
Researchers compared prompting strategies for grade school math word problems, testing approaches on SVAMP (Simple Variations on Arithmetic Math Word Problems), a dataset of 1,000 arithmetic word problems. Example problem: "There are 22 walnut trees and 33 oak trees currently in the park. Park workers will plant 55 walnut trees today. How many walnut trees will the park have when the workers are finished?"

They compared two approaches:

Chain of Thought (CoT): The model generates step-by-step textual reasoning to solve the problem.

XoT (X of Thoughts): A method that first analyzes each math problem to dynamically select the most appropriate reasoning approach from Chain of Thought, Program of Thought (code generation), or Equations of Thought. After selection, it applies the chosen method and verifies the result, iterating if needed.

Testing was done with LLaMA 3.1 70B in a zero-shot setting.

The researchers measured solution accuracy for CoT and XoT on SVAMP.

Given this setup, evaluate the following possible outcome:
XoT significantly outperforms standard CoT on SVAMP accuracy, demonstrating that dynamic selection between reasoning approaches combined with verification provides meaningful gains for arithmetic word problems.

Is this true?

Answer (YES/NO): NO